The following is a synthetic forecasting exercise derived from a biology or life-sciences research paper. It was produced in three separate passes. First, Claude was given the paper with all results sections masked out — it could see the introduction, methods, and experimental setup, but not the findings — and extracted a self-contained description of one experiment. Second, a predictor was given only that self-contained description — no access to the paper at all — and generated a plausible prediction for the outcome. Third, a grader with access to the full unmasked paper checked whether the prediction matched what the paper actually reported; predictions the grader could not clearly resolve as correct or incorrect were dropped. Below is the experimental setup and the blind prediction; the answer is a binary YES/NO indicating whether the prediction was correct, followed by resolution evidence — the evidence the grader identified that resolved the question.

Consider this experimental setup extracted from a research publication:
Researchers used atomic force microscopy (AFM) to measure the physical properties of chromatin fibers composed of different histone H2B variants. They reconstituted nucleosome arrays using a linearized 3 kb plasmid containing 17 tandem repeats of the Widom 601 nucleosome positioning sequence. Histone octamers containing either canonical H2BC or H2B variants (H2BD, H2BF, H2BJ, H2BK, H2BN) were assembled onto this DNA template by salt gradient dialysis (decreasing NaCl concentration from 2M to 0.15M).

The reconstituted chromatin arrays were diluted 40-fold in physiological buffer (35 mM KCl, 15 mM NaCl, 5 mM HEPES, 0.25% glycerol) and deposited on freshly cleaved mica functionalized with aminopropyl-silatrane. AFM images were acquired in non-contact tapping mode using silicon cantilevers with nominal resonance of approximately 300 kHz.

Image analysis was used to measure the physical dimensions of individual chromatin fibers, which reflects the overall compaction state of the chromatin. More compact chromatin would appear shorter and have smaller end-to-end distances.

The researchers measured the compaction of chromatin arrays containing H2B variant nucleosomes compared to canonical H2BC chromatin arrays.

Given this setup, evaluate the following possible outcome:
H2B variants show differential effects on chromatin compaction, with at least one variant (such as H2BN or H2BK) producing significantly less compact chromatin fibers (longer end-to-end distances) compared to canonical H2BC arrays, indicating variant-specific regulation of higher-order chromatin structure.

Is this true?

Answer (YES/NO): NO